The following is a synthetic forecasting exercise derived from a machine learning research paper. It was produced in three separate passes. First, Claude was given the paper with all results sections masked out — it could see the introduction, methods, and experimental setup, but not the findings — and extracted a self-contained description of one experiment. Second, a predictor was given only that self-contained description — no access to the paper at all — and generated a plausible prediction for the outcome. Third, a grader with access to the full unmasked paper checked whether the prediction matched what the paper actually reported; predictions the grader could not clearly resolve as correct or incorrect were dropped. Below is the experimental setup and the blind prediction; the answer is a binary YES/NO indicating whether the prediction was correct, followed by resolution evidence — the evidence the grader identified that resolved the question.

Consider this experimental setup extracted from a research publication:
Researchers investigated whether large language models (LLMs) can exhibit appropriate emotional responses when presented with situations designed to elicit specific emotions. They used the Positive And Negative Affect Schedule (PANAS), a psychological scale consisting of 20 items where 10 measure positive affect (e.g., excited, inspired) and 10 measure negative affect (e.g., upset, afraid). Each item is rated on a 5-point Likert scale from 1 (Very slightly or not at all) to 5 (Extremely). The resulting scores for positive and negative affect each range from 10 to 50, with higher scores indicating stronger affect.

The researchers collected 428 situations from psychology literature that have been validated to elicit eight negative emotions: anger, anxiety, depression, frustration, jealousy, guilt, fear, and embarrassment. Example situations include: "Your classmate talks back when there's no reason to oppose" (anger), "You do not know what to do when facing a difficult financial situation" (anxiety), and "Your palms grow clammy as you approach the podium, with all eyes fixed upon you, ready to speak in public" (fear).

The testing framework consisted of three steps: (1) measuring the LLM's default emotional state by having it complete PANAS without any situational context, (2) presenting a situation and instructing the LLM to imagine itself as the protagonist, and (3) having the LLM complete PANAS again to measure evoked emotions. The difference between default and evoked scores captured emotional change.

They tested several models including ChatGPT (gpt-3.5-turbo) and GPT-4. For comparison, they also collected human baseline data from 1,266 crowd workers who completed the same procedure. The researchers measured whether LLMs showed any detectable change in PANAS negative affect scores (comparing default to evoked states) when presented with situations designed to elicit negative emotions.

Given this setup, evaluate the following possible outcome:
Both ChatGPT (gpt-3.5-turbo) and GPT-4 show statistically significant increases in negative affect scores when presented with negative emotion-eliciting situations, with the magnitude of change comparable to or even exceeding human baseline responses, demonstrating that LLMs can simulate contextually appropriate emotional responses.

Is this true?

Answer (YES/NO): NO